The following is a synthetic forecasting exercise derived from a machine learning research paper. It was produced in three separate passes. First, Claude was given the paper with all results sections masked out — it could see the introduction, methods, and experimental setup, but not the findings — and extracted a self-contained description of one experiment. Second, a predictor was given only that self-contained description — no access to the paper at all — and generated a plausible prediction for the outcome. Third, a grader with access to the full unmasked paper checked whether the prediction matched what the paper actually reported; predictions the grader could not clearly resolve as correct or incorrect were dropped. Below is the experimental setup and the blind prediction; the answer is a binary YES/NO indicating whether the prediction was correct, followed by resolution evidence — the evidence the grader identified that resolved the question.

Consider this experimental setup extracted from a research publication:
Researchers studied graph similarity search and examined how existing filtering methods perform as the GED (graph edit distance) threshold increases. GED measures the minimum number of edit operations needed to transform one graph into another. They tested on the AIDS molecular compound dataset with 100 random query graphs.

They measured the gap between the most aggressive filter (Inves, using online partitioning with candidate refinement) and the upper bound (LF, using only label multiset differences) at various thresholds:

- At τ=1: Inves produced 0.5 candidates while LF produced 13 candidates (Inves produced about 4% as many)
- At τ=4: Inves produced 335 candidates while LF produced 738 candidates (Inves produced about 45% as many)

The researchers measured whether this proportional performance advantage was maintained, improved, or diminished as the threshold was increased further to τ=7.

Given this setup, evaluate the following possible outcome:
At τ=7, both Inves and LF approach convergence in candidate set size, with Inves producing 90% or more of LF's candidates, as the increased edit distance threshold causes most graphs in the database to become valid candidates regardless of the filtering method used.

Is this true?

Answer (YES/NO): YES